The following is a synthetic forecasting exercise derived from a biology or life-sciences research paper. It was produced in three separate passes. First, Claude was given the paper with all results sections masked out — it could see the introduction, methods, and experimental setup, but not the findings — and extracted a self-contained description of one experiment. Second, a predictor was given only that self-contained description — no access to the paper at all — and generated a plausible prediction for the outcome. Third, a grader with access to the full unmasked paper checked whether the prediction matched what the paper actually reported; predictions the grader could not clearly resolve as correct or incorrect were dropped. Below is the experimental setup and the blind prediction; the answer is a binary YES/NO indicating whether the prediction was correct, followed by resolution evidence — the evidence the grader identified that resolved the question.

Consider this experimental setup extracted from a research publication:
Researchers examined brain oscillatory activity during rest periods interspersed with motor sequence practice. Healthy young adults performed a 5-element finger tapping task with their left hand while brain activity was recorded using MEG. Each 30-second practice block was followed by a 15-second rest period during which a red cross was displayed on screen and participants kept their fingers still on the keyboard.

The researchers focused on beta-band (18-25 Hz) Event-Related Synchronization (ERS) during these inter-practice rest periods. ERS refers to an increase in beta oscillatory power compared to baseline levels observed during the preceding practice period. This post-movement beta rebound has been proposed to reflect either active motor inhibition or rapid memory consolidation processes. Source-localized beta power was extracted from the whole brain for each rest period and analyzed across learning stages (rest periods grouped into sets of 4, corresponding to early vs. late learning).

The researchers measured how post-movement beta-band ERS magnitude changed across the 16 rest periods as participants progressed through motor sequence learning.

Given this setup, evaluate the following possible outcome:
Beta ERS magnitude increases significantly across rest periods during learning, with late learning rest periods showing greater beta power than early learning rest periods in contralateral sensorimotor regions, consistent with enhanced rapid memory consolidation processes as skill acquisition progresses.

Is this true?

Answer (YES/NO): NO